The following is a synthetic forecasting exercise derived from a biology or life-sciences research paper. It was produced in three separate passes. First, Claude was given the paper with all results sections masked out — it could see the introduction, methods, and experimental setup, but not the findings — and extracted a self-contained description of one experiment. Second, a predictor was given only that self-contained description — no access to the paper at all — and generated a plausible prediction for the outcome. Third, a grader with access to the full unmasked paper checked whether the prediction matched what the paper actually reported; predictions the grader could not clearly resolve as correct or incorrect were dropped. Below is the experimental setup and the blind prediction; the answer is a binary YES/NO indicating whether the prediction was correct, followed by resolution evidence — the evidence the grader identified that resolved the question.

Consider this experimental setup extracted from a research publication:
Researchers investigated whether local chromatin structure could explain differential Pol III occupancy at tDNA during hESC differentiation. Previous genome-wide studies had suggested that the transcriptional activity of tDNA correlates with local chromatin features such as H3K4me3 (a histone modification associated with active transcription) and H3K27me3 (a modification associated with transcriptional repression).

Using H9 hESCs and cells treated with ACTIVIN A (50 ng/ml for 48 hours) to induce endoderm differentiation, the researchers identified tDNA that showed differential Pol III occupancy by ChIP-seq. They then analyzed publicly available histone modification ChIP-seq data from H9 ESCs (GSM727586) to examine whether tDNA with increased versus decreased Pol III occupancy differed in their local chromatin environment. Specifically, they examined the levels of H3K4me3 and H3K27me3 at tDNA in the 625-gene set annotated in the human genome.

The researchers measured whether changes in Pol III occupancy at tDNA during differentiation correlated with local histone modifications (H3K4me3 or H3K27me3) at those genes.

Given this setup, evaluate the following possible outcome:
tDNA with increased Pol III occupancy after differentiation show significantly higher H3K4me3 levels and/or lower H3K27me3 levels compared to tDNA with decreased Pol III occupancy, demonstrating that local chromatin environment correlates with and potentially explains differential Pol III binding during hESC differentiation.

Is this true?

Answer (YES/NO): NO